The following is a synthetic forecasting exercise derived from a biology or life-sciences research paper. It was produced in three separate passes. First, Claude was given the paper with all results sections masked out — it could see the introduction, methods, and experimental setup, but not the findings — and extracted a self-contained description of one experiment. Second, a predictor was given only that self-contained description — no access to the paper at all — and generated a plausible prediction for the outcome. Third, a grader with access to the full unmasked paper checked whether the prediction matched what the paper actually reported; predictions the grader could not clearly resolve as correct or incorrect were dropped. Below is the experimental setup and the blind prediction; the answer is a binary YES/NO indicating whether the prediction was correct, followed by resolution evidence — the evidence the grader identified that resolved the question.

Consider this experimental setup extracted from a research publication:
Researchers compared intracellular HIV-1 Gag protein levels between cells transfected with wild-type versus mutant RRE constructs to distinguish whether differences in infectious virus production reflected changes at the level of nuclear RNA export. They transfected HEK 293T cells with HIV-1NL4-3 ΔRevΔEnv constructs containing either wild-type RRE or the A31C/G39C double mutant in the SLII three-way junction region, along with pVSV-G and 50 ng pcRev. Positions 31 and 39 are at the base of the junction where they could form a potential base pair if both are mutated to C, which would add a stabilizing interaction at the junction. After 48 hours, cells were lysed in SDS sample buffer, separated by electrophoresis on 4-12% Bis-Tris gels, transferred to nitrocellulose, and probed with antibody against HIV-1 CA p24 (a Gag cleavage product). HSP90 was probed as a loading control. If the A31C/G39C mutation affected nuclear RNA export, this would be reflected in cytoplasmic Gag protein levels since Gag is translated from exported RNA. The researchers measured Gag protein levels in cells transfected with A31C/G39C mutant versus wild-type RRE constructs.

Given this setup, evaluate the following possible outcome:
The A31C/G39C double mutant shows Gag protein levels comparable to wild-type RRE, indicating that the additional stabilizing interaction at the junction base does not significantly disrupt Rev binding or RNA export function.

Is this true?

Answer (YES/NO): YES